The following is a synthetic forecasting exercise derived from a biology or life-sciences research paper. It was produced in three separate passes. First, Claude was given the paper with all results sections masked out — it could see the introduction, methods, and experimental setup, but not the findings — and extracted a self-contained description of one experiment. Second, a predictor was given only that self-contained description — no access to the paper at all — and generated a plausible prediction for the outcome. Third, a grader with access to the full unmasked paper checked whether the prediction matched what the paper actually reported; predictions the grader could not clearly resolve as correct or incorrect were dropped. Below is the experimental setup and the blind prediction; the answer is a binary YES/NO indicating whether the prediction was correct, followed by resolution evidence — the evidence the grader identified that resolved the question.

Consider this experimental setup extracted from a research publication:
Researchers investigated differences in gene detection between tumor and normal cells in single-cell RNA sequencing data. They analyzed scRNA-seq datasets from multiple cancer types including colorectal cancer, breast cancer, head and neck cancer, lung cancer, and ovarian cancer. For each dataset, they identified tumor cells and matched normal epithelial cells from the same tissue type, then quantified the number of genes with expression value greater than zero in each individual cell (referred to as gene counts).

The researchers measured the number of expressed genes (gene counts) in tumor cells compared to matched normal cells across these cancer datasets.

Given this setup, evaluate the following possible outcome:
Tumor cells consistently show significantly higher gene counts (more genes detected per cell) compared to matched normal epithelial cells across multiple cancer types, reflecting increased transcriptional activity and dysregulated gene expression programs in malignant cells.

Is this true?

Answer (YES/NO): YES